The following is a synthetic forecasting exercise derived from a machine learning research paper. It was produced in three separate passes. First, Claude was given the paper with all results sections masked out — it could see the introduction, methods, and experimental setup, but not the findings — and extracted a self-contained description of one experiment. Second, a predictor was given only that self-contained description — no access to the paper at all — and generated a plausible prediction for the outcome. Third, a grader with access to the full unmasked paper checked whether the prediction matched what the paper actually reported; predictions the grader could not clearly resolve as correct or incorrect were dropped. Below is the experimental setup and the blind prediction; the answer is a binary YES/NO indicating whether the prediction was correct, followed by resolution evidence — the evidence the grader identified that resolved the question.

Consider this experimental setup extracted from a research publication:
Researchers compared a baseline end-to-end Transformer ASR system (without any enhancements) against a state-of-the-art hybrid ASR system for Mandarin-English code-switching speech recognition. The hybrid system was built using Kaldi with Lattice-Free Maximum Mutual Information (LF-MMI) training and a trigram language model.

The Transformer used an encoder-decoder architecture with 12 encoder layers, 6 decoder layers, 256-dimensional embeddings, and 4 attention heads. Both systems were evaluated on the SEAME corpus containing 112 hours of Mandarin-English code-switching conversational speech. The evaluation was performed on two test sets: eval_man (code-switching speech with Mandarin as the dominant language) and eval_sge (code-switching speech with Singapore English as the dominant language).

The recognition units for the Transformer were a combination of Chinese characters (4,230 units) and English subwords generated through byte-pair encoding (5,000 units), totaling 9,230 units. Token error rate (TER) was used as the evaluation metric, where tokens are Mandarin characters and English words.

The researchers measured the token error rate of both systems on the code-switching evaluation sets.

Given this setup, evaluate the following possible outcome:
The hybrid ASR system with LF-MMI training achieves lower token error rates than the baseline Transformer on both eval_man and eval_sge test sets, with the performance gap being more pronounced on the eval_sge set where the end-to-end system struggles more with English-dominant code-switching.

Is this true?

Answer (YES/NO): YES